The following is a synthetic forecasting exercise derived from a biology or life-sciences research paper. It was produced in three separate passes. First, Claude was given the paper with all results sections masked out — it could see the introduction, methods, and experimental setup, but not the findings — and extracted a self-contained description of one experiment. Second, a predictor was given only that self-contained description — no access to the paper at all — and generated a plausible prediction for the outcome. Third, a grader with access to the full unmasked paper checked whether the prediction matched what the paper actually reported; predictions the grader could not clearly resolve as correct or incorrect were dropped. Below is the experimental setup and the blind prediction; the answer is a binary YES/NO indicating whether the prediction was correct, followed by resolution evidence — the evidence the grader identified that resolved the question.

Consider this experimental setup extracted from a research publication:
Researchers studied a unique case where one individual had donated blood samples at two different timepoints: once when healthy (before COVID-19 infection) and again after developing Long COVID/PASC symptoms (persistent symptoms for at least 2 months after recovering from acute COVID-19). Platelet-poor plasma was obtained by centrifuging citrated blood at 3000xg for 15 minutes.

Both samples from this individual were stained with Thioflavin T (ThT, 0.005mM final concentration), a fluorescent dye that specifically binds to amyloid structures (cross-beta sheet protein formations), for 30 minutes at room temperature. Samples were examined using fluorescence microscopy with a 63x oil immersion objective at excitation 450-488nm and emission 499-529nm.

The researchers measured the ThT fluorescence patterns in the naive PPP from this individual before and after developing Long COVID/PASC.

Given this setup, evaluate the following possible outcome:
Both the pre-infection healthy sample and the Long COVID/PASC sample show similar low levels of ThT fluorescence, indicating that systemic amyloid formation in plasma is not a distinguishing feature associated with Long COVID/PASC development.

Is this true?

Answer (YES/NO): NO